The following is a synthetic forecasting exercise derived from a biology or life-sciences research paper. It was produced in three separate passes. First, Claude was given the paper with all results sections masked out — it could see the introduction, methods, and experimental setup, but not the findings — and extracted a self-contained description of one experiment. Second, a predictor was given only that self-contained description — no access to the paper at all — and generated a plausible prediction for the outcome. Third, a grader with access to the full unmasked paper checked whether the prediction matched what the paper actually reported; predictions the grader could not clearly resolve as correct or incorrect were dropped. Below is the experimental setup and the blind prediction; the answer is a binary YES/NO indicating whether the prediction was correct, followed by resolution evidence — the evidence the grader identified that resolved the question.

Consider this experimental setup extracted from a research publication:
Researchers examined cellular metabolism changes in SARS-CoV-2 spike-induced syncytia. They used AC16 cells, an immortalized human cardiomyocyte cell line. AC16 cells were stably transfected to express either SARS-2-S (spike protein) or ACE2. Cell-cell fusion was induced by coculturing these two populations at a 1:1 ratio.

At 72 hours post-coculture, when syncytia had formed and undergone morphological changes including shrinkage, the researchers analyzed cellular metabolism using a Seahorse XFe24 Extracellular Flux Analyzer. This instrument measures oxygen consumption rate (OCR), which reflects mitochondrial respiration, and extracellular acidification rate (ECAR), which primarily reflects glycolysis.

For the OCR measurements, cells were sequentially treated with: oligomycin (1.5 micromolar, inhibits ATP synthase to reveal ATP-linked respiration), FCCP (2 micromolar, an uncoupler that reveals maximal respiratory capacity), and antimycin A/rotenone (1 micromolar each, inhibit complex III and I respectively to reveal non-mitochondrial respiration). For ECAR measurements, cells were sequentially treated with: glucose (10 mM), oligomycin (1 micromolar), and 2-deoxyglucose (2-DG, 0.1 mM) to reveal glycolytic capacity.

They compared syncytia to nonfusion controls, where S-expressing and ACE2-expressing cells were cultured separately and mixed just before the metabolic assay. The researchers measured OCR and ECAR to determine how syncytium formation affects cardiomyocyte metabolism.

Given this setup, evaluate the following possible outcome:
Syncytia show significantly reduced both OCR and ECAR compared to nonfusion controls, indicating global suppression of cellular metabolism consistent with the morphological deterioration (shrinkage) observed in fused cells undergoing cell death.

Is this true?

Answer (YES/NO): NO